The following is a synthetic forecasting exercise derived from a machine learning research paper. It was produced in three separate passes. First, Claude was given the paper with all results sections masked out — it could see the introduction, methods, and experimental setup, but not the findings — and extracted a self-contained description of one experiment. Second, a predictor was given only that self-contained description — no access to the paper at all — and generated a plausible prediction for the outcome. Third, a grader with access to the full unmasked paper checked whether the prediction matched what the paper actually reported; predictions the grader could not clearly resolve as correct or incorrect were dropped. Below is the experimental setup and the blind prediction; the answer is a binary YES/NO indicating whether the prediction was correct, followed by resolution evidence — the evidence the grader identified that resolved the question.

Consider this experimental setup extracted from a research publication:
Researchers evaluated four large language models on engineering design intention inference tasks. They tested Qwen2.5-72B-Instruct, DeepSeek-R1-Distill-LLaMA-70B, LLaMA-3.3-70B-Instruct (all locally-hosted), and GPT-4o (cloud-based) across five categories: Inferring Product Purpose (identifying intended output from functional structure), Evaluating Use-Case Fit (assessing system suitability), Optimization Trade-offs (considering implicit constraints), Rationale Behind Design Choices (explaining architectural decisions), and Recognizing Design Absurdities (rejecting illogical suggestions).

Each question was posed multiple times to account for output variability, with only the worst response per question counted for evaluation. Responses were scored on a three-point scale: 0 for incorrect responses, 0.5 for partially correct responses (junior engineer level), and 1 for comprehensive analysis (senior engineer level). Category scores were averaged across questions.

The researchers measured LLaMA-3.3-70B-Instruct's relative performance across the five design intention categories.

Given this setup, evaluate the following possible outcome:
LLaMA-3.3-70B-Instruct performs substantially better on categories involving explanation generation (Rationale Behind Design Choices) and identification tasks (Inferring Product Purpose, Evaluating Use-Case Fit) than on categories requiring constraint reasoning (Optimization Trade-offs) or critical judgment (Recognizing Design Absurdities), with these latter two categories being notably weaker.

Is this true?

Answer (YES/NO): YES